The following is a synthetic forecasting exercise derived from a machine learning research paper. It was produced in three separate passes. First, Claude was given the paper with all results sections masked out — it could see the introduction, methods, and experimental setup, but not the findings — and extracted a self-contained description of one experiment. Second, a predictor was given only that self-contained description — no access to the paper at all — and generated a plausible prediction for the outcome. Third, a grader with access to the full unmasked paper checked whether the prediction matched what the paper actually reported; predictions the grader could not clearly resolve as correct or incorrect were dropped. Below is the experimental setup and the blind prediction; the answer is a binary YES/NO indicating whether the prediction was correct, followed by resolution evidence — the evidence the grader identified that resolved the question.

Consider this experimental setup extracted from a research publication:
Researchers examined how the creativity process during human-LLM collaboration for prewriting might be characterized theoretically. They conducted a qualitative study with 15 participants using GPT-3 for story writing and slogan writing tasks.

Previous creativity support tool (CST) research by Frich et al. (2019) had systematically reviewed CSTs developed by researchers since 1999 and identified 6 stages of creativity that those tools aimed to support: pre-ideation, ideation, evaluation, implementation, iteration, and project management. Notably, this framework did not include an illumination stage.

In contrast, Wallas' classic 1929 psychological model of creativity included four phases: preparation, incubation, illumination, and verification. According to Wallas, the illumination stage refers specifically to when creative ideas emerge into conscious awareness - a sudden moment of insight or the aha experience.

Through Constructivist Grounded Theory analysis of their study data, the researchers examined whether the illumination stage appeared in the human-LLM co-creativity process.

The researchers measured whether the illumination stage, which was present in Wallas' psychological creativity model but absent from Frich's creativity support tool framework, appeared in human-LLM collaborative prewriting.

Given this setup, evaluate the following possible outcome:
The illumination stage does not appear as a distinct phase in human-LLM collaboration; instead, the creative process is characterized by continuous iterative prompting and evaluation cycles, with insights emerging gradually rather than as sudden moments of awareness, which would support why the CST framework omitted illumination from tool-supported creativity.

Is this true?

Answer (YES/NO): NO